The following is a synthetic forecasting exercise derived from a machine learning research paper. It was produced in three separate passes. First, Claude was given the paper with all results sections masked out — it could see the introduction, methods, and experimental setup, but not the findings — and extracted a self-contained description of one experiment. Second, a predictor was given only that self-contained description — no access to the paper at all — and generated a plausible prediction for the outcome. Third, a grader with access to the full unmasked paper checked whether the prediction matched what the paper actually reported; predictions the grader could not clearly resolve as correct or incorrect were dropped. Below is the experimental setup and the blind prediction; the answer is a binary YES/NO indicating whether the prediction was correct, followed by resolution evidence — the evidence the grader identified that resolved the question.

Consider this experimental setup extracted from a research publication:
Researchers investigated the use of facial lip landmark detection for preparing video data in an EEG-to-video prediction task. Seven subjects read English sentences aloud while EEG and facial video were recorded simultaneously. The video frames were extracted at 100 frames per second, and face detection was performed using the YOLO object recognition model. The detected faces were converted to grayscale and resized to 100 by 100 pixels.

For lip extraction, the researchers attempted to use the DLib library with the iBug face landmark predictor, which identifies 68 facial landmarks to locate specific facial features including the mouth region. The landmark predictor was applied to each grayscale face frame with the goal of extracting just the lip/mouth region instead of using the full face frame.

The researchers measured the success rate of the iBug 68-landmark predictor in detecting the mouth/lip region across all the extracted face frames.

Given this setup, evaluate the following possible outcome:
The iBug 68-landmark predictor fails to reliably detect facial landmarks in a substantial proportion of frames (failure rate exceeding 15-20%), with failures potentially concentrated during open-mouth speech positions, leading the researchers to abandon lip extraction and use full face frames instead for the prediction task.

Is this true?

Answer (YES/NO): NO